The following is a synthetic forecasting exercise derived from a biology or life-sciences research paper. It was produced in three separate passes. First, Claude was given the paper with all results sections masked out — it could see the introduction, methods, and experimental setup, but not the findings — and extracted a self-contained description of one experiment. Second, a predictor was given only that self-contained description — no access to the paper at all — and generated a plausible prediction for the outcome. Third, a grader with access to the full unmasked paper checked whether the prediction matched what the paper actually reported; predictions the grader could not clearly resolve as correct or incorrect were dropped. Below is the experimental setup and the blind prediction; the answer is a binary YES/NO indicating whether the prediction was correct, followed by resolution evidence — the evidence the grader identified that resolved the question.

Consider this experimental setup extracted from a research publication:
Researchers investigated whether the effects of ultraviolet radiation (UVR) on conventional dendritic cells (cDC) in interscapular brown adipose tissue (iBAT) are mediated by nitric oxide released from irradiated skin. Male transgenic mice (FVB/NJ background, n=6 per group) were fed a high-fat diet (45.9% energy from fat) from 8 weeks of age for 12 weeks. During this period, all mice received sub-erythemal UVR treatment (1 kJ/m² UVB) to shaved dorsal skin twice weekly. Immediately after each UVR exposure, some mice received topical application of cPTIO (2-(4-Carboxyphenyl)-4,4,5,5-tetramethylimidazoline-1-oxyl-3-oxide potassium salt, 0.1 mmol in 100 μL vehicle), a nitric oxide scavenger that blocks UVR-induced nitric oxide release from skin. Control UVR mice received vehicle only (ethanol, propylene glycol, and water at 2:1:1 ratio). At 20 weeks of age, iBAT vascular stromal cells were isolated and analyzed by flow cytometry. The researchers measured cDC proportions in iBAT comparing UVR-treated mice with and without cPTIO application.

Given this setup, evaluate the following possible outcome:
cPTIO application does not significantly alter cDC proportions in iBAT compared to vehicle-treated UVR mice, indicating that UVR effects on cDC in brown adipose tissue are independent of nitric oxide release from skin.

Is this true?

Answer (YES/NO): YES